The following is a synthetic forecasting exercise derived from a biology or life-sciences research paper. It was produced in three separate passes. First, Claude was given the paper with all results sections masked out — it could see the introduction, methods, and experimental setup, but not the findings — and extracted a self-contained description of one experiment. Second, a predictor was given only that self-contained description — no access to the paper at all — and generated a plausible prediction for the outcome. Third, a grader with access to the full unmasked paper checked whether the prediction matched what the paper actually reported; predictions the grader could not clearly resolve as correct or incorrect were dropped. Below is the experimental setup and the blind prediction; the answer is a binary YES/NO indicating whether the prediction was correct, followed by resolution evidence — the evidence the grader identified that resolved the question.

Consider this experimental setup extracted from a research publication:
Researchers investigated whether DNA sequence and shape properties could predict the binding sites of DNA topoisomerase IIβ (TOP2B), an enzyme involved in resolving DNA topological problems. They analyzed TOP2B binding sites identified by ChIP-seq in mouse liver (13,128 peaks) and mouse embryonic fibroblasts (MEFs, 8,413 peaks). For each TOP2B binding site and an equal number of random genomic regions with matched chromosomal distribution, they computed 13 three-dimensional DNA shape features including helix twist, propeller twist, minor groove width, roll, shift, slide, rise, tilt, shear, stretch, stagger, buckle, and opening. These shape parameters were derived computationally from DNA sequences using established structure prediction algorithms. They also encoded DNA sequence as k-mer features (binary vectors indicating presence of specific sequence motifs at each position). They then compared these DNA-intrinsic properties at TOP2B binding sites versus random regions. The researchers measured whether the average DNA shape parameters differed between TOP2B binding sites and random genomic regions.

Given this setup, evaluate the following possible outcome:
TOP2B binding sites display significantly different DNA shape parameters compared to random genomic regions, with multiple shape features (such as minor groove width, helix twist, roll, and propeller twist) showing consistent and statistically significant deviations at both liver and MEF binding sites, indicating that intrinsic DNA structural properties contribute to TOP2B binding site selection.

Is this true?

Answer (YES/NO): NO